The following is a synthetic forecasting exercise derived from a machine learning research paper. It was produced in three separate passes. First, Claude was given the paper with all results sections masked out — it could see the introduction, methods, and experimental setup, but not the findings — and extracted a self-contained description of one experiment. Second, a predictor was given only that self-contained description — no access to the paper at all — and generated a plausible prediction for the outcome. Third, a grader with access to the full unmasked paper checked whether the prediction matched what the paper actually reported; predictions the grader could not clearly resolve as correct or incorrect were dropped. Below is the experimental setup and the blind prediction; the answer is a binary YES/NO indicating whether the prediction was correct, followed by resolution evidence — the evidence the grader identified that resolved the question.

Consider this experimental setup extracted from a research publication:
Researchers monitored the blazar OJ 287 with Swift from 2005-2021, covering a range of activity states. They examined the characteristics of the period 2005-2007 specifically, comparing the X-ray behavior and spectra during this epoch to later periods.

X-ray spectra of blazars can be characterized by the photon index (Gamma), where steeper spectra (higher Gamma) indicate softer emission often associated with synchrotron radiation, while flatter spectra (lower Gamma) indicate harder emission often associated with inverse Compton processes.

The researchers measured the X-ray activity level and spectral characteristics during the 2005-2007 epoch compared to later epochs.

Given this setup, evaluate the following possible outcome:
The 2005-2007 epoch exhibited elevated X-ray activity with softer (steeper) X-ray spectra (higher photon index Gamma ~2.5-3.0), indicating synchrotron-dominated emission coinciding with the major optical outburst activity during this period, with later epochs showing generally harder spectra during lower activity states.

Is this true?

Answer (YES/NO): NO